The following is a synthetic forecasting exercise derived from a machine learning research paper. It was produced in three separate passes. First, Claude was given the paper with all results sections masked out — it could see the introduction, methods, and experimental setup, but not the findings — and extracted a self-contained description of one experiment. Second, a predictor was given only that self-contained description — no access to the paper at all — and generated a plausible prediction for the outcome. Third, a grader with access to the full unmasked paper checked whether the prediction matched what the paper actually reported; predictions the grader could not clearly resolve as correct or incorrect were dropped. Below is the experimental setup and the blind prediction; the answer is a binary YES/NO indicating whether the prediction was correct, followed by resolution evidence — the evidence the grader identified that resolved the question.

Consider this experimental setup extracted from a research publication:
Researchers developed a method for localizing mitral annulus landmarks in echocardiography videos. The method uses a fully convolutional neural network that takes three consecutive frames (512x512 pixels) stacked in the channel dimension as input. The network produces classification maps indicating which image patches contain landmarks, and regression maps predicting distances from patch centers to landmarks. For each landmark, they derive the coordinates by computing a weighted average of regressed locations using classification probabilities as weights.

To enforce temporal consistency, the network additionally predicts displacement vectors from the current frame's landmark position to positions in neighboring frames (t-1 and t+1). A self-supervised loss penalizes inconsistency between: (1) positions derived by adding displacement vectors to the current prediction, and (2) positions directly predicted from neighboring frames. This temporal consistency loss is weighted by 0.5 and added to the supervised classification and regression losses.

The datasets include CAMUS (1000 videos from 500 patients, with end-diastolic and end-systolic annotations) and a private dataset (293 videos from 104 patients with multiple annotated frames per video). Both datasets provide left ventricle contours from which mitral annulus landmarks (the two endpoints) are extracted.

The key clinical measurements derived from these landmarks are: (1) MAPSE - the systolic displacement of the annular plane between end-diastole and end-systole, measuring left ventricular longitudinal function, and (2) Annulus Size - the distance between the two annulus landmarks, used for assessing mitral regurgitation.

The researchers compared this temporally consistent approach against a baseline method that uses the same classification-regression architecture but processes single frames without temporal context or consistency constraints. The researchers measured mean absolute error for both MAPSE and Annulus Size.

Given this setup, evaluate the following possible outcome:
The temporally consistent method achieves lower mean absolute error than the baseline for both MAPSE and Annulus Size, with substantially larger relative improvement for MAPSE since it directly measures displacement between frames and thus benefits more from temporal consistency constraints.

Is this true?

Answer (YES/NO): NO